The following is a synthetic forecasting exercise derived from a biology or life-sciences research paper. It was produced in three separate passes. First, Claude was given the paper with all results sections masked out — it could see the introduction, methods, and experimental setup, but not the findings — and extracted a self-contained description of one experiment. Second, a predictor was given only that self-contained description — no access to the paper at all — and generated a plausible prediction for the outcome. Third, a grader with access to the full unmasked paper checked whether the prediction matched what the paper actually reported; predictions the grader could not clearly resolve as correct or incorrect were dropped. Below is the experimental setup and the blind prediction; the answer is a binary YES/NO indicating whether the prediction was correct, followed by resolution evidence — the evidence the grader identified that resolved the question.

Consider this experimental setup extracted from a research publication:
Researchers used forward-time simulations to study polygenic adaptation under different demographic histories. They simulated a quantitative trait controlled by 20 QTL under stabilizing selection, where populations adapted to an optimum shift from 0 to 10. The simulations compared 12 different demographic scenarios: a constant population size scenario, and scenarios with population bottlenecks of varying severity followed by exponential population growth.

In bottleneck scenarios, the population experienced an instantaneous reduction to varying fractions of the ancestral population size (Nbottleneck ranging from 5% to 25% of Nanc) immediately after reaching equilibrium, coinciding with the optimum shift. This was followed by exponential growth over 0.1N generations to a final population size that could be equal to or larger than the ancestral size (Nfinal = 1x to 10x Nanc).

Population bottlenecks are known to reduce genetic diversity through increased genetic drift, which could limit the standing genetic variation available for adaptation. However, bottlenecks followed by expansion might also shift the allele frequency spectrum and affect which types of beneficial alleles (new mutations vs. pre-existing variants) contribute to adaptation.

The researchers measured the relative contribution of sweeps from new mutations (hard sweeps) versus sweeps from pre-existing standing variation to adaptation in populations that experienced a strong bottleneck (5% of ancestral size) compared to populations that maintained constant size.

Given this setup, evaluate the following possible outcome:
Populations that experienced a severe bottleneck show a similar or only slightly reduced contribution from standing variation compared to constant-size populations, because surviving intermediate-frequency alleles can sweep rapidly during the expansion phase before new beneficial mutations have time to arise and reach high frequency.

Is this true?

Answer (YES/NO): NO